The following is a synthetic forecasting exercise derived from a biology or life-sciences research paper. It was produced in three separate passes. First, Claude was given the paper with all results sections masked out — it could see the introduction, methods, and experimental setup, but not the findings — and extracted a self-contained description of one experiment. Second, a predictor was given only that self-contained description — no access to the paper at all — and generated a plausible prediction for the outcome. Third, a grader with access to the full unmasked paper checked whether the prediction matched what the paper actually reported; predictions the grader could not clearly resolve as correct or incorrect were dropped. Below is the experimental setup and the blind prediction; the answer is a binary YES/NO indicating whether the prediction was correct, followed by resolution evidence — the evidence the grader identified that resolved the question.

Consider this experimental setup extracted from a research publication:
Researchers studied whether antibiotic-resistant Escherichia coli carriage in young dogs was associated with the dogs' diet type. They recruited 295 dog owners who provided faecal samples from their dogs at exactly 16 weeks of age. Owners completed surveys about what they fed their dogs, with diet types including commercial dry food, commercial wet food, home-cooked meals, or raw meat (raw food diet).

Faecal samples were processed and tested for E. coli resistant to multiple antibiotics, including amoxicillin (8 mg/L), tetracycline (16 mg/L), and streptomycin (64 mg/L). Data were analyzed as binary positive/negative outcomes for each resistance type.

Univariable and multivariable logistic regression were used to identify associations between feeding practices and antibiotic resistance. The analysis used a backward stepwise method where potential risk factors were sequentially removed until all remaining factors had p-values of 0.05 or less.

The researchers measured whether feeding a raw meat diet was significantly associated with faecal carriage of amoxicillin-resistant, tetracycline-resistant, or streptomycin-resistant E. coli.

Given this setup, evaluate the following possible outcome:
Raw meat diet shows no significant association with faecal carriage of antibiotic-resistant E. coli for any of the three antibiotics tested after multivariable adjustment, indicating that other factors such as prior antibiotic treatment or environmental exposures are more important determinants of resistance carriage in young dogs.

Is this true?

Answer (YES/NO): NO